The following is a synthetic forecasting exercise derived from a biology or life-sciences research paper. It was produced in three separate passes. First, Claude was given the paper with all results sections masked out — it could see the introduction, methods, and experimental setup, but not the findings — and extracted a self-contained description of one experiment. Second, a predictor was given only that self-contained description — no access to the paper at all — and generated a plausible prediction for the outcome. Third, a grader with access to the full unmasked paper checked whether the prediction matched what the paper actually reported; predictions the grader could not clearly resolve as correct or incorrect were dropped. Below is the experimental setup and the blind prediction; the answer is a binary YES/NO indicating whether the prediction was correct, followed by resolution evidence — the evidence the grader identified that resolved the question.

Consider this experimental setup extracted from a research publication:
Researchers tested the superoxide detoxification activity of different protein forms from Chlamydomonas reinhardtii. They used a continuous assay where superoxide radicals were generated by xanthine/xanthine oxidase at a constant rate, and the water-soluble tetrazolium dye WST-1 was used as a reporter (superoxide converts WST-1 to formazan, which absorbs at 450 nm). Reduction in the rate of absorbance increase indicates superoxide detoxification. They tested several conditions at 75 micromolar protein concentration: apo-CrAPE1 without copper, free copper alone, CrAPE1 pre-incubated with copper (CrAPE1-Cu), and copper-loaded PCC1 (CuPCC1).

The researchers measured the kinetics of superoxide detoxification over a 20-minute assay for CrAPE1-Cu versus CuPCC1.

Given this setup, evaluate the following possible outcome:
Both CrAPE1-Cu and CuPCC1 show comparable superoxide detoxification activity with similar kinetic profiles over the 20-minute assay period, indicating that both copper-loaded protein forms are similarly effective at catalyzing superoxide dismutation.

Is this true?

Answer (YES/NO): NO